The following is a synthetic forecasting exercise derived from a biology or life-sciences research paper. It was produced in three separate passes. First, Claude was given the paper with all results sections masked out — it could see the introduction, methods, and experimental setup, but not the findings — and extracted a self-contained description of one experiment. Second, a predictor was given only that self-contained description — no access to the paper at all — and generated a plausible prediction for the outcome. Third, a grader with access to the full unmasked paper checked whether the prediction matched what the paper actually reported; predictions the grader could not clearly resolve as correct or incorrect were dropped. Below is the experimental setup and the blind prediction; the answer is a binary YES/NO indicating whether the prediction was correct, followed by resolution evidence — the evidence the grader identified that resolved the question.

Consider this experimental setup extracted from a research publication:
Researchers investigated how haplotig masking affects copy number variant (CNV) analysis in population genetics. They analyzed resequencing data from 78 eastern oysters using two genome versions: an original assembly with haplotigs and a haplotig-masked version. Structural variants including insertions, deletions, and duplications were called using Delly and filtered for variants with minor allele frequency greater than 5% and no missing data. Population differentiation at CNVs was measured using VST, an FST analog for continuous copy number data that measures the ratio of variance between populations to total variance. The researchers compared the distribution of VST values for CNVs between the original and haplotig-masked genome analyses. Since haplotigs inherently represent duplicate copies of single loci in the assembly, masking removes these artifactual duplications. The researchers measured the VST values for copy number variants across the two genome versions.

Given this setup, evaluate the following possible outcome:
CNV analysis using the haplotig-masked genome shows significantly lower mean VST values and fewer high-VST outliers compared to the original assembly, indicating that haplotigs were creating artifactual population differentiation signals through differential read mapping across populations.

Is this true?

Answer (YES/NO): NO